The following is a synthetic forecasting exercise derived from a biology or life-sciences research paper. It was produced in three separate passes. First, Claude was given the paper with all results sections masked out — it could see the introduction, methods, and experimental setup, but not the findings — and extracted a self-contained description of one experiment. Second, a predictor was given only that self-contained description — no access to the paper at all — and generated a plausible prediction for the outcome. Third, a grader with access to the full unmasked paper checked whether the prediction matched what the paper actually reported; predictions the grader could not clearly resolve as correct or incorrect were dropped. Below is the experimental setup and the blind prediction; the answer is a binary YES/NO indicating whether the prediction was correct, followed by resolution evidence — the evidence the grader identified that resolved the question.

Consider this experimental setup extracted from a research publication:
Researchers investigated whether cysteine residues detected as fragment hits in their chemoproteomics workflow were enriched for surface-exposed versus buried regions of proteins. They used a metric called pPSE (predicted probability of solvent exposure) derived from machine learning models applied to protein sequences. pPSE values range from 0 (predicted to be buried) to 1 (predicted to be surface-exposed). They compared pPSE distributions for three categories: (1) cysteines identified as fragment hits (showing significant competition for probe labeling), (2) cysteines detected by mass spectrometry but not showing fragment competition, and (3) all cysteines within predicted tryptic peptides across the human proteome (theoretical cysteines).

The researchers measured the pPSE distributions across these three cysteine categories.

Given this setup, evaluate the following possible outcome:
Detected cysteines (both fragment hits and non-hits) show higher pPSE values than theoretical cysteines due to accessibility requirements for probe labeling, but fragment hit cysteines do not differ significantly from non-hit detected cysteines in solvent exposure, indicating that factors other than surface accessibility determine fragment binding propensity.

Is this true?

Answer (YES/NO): NO